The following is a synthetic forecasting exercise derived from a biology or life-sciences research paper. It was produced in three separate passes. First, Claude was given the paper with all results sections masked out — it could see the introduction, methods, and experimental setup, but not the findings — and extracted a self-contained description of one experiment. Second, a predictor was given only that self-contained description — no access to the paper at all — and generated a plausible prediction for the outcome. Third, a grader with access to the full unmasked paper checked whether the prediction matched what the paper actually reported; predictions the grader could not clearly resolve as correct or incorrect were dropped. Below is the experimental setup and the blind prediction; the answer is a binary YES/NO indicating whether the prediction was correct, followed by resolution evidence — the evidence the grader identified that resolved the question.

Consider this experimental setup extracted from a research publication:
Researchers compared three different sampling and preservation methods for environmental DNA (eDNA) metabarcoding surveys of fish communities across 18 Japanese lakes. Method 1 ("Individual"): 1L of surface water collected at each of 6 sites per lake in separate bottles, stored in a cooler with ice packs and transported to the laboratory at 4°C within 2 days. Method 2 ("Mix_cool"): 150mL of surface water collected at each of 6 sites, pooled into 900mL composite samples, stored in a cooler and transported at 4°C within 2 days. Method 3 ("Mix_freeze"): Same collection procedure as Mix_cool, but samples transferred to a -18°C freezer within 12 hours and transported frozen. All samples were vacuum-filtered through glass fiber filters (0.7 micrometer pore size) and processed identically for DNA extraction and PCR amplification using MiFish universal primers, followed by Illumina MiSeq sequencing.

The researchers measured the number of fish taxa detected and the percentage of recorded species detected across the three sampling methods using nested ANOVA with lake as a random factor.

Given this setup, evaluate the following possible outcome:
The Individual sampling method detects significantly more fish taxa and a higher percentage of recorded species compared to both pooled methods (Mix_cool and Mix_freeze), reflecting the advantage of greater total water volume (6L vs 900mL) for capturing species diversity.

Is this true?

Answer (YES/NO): NO